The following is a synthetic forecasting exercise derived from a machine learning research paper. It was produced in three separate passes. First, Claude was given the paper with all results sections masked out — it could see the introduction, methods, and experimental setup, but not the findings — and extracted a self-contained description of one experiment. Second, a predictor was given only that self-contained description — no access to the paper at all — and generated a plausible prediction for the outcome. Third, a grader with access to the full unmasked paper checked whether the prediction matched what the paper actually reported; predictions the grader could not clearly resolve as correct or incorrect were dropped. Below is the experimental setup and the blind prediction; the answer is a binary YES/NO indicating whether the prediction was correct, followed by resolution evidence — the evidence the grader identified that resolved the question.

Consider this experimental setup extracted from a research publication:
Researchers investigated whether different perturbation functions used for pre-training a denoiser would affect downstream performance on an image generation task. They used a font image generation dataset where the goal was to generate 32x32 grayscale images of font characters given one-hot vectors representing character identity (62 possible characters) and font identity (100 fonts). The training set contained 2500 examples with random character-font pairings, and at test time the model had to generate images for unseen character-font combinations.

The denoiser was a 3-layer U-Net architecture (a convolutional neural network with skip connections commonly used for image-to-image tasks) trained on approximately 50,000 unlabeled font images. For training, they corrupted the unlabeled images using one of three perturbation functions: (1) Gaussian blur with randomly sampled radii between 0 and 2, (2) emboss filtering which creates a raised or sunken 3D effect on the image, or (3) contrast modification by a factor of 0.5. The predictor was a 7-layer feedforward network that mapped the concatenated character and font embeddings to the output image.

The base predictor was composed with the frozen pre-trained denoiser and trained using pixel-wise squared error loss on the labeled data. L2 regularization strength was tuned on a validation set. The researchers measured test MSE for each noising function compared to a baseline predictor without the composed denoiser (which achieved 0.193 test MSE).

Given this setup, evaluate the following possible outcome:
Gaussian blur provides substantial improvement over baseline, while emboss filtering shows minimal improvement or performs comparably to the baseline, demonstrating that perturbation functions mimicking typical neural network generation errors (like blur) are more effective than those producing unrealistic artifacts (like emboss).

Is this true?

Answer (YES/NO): NO